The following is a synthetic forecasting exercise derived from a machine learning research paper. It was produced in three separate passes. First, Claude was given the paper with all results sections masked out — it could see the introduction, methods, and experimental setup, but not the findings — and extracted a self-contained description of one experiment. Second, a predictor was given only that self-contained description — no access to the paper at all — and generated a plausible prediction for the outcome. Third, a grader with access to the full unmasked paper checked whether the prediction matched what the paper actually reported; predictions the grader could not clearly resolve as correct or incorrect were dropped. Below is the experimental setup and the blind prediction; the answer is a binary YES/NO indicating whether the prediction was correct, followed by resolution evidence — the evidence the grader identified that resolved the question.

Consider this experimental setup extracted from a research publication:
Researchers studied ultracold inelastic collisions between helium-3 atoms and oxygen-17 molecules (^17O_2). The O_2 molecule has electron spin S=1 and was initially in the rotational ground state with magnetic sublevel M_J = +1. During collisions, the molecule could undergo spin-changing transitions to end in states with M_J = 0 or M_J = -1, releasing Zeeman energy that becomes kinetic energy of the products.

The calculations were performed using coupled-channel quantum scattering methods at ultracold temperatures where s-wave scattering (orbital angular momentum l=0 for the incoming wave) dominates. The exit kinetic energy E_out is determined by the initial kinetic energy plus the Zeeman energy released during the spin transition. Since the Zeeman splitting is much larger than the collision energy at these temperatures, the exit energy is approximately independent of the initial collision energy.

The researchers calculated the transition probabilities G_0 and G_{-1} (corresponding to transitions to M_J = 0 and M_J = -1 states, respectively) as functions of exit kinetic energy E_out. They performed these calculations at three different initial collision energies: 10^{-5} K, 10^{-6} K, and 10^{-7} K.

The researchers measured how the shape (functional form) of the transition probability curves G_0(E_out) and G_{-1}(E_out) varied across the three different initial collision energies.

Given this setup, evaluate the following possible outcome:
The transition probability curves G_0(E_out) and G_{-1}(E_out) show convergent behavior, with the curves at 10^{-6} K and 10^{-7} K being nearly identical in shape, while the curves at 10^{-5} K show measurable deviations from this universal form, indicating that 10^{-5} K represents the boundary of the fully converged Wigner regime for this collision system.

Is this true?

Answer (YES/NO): NO